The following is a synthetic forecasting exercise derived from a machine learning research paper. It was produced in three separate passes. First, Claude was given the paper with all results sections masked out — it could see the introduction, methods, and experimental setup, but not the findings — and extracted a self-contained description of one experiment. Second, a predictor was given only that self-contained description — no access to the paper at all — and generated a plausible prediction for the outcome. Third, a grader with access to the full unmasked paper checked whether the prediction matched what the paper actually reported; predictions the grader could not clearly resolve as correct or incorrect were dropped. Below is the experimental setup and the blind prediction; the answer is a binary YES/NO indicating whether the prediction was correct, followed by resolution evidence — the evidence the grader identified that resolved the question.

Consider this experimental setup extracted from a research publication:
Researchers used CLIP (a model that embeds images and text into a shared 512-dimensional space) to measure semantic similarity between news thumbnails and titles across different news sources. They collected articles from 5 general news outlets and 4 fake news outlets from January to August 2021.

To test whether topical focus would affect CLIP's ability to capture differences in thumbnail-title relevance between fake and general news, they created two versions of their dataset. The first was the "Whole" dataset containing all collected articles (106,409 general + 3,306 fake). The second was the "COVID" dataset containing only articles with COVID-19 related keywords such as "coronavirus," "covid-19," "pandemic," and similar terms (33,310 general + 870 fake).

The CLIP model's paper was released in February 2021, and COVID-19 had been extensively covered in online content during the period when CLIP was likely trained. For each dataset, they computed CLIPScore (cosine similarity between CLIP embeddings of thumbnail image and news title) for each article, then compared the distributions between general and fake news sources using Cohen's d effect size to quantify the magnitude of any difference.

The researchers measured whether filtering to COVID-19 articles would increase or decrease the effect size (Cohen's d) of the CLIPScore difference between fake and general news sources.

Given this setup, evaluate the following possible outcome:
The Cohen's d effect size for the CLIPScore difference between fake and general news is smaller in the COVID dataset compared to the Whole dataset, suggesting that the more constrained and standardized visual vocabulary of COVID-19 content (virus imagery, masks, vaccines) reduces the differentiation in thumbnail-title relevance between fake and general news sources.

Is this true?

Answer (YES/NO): YES